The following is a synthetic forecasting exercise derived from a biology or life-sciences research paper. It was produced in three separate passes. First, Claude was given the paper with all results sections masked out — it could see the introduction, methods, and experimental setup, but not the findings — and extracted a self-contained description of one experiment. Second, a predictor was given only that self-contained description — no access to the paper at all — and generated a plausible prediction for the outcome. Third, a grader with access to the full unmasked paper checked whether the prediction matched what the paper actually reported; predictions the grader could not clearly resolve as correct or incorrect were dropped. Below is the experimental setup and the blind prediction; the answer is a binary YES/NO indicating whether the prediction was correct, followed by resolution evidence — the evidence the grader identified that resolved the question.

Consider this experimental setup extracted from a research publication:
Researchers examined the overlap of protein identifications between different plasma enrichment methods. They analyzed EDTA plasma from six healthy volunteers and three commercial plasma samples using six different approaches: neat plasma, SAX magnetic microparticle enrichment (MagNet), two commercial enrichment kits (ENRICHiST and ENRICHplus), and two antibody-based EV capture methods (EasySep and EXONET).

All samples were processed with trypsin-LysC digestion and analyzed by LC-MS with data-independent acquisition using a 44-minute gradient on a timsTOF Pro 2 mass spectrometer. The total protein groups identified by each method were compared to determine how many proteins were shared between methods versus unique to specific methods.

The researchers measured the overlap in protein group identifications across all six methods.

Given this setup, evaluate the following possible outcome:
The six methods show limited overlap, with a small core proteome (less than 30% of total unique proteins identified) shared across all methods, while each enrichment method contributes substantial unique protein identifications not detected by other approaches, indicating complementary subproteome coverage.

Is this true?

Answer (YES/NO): NO